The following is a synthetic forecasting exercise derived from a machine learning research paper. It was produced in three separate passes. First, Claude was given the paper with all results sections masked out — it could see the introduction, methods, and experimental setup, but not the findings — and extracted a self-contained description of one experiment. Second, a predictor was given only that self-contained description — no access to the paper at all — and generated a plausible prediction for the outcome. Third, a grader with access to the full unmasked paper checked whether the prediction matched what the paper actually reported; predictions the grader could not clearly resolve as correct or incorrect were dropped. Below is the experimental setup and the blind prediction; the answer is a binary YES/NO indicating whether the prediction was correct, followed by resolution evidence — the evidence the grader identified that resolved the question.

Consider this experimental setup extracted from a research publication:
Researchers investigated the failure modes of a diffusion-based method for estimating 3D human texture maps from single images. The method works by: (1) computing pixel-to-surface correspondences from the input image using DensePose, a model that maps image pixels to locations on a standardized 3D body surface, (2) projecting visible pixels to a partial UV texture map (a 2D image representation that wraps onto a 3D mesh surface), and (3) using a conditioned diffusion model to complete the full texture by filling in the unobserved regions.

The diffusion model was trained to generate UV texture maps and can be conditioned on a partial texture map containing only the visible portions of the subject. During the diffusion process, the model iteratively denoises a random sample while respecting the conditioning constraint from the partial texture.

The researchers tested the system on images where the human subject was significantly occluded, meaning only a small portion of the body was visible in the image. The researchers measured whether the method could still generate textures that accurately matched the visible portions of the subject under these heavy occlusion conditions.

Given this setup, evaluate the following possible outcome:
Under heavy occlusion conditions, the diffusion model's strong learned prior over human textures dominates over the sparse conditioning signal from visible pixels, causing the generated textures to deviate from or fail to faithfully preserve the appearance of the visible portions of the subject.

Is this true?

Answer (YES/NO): YES